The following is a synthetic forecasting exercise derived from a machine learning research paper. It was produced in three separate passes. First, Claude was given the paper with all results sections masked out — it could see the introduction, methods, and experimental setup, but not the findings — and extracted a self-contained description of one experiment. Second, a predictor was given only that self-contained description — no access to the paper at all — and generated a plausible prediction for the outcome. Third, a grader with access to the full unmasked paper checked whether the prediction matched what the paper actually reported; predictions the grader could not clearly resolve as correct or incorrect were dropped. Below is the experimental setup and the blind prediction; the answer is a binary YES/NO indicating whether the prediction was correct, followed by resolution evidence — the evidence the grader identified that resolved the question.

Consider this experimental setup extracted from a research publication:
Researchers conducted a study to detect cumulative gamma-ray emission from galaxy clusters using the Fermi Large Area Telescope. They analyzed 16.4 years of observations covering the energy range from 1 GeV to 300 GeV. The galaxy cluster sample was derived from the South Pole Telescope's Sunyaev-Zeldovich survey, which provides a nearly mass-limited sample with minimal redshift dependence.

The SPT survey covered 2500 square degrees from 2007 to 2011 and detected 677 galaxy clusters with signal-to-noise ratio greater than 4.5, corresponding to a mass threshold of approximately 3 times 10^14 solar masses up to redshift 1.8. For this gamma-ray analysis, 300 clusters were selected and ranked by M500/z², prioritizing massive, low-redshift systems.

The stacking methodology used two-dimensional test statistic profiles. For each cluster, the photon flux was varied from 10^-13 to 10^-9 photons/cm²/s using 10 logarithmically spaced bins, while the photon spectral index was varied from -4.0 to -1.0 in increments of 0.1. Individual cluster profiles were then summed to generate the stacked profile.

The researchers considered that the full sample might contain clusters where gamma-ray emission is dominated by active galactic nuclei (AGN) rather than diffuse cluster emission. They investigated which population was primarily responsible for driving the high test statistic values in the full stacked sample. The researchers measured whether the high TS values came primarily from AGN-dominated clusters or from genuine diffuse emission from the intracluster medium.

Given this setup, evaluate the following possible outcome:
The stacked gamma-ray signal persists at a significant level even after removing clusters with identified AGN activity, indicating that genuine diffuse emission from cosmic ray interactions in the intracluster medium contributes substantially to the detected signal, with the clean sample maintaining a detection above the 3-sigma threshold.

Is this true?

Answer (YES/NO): NO